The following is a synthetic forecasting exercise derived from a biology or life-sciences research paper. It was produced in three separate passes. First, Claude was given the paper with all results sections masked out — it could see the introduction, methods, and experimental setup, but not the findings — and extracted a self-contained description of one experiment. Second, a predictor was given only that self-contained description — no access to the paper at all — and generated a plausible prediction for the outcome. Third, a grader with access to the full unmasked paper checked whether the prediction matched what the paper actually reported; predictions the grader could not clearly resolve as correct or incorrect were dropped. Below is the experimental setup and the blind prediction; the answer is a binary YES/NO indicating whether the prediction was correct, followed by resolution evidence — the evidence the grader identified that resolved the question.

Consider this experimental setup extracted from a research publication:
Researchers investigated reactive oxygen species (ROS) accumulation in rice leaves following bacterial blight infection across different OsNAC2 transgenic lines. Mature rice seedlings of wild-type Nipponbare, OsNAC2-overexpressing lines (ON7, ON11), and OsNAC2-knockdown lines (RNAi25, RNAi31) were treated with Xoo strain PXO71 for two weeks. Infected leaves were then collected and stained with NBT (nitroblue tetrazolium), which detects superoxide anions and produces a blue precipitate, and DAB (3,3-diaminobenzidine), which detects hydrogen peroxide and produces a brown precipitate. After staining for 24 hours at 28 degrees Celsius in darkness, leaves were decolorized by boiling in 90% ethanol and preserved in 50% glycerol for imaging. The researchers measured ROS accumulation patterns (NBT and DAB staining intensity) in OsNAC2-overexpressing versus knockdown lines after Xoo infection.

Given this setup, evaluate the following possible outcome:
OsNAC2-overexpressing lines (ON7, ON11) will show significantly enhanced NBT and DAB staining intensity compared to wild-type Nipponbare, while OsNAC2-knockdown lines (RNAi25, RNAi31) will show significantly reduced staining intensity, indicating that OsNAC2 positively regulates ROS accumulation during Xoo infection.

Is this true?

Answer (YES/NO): NO